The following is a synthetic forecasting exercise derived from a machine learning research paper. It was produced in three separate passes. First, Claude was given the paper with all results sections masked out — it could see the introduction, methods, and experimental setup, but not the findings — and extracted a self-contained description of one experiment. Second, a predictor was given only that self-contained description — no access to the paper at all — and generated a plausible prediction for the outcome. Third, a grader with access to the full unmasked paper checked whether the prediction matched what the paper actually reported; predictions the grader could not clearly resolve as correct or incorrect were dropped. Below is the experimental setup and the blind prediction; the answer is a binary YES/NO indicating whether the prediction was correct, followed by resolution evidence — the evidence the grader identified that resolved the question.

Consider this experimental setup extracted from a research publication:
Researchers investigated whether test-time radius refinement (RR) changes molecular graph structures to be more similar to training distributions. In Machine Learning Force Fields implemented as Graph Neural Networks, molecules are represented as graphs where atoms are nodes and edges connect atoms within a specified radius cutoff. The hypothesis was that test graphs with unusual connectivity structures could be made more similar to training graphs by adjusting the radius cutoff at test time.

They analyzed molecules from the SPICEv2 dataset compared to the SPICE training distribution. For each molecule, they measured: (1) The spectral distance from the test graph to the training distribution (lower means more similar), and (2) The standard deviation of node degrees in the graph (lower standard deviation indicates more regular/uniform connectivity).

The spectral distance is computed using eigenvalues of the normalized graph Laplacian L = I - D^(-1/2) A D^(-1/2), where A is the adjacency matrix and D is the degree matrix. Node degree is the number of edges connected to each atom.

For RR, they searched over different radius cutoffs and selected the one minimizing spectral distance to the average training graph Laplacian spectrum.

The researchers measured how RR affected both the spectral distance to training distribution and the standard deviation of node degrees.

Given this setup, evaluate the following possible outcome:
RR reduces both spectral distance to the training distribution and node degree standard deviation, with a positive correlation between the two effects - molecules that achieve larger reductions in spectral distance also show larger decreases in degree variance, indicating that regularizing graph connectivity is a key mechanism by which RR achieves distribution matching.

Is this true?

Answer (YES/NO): NO